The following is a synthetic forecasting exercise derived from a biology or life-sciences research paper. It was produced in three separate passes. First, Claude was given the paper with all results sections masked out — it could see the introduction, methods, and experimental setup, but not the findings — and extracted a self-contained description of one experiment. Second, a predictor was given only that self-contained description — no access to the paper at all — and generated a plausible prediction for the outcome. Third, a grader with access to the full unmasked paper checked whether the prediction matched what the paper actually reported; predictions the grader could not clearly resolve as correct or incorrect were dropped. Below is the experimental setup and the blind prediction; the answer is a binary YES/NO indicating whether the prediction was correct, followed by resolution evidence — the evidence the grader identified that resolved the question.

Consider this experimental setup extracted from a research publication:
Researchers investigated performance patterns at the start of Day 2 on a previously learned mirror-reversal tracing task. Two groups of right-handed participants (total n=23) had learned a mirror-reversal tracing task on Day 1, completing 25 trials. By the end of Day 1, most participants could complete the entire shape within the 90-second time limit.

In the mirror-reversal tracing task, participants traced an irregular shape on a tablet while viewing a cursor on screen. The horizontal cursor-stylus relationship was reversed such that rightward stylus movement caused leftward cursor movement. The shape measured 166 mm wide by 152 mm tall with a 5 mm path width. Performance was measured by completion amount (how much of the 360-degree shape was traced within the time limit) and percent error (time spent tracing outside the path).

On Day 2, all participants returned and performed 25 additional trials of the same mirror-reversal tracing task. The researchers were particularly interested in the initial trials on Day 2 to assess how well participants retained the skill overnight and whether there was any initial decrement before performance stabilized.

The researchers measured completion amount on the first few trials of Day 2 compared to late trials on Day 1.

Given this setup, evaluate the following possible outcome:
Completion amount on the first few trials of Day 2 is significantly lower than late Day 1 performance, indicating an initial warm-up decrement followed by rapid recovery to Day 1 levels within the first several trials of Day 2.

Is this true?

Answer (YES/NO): NO